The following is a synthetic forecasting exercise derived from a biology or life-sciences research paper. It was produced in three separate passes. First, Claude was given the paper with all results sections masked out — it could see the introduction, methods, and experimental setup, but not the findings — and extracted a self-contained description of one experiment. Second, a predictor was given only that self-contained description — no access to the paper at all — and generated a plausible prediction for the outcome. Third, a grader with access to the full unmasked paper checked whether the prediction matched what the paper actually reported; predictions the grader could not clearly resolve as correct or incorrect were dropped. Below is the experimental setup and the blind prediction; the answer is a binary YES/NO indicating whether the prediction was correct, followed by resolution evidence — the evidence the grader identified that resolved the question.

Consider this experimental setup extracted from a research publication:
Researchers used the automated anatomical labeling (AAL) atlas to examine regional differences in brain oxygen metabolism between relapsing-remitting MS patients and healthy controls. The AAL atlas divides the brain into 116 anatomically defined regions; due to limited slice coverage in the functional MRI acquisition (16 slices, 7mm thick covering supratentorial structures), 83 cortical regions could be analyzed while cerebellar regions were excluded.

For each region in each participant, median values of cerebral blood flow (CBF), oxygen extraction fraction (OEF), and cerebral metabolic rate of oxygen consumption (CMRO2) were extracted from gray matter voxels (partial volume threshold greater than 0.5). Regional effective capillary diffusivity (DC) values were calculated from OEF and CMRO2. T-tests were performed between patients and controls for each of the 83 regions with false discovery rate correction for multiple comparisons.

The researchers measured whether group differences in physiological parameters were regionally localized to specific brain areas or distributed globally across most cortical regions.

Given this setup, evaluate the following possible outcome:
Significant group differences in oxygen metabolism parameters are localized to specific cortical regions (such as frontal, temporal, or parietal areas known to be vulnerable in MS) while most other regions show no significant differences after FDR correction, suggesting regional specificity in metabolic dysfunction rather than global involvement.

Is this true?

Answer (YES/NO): NO